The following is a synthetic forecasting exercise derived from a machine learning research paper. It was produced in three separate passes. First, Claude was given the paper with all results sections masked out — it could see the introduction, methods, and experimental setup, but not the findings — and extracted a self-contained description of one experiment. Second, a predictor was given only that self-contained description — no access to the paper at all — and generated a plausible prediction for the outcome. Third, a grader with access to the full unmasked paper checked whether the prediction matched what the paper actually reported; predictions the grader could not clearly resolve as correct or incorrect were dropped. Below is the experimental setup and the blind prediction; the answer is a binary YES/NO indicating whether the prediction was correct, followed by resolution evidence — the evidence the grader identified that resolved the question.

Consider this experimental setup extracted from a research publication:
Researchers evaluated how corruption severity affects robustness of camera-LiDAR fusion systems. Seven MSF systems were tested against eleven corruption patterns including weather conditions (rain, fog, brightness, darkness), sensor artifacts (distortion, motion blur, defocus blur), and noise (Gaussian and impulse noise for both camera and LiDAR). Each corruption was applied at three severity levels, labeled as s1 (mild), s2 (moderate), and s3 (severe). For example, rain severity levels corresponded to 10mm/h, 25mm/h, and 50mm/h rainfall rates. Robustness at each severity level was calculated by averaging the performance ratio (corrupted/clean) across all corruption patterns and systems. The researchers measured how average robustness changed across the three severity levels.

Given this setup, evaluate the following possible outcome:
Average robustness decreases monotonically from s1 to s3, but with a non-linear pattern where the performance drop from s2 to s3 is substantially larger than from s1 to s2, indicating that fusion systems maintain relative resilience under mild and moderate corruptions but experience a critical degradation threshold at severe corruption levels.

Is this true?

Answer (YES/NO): YES